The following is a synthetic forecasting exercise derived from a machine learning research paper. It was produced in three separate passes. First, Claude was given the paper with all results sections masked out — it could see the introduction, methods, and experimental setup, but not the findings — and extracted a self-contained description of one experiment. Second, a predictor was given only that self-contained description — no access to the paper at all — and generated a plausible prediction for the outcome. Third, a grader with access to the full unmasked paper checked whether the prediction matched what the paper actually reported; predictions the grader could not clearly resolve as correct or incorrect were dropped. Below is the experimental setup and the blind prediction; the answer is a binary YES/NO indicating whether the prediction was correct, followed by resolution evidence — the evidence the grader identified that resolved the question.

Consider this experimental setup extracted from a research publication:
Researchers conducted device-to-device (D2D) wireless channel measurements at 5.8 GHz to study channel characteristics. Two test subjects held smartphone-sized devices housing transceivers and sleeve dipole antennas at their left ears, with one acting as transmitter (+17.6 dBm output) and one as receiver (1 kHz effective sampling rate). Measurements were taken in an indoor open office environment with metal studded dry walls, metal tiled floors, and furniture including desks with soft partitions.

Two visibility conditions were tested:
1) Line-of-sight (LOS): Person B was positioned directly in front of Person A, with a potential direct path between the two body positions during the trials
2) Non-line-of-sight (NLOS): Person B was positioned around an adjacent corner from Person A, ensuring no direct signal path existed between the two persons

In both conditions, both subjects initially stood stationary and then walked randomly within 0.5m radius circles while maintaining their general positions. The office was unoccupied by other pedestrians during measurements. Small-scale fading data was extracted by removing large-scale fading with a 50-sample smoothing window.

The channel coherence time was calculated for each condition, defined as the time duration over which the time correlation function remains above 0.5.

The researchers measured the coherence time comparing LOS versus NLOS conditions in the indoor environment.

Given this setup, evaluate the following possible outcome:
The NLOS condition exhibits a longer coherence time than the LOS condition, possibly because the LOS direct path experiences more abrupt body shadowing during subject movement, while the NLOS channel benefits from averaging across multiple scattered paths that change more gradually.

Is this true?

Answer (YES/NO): YES